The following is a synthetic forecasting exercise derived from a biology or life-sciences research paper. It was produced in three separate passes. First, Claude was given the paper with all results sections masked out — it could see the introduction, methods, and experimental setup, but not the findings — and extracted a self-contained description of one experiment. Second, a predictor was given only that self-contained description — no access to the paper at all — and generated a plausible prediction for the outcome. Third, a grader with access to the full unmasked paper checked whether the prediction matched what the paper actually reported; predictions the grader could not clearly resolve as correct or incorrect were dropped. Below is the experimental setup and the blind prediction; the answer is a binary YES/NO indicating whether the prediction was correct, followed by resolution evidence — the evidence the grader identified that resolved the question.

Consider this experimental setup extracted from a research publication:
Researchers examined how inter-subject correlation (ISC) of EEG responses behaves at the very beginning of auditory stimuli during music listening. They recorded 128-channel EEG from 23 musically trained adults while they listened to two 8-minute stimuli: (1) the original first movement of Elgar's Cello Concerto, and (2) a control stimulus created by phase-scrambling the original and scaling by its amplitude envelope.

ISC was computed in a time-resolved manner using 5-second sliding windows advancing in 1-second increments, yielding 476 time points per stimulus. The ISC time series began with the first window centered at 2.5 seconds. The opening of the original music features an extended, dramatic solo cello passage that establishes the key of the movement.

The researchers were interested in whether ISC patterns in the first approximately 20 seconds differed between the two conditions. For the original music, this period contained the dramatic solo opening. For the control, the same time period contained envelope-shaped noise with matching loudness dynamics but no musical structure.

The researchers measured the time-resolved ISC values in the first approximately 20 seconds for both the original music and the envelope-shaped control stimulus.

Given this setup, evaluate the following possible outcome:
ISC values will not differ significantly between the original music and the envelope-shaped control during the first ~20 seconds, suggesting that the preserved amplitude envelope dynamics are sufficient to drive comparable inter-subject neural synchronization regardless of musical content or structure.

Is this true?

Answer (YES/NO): NO